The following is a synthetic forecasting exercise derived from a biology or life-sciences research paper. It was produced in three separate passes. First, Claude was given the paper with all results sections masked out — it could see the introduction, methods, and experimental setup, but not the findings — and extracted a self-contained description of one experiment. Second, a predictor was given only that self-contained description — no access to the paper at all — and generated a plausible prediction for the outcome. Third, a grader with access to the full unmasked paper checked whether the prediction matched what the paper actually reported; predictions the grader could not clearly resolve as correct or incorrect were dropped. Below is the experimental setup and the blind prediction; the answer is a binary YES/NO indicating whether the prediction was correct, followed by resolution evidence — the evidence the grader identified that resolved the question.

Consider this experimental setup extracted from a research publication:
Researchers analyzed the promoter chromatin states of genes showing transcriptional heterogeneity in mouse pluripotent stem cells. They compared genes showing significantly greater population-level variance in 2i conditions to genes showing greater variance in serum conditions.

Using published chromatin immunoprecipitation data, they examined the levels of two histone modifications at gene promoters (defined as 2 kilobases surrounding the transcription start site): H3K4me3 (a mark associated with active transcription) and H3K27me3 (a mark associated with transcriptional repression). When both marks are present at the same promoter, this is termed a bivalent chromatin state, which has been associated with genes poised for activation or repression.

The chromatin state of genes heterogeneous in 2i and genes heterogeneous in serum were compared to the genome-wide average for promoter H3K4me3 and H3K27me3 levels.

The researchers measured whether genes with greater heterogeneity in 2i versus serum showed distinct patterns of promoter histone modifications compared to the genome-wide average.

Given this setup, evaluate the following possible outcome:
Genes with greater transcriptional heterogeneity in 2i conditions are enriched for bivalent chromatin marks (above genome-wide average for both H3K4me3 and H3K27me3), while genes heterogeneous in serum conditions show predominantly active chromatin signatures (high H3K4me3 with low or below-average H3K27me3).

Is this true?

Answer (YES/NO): NO